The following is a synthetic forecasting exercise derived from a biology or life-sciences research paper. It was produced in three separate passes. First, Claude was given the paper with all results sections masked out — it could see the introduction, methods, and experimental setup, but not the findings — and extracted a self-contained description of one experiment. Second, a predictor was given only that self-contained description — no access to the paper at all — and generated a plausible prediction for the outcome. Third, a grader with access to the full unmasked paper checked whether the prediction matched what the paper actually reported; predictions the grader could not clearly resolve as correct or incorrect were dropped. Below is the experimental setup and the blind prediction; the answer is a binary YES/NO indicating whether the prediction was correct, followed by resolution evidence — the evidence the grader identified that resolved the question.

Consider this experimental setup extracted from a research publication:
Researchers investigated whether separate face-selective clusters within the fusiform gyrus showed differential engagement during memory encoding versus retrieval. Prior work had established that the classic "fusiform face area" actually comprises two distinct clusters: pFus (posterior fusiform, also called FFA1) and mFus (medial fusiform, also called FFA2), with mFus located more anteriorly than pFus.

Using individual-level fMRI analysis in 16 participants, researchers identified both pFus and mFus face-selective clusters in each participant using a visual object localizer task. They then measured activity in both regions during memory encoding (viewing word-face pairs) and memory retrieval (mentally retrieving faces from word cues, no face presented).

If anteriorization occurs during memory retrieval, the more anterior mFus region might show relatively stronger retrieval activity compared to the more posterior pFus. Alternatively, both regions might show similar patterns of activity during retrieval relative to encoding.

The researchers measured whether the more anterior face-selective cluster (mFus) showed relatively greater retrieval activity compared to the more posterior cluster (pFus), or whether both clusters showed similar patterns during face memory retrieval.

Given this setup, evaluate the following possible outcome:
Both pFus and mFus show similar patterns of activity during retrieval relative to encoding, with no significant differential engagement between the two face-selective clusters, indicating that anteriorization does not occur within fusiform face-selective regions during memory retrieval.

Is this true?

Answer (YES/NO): YES